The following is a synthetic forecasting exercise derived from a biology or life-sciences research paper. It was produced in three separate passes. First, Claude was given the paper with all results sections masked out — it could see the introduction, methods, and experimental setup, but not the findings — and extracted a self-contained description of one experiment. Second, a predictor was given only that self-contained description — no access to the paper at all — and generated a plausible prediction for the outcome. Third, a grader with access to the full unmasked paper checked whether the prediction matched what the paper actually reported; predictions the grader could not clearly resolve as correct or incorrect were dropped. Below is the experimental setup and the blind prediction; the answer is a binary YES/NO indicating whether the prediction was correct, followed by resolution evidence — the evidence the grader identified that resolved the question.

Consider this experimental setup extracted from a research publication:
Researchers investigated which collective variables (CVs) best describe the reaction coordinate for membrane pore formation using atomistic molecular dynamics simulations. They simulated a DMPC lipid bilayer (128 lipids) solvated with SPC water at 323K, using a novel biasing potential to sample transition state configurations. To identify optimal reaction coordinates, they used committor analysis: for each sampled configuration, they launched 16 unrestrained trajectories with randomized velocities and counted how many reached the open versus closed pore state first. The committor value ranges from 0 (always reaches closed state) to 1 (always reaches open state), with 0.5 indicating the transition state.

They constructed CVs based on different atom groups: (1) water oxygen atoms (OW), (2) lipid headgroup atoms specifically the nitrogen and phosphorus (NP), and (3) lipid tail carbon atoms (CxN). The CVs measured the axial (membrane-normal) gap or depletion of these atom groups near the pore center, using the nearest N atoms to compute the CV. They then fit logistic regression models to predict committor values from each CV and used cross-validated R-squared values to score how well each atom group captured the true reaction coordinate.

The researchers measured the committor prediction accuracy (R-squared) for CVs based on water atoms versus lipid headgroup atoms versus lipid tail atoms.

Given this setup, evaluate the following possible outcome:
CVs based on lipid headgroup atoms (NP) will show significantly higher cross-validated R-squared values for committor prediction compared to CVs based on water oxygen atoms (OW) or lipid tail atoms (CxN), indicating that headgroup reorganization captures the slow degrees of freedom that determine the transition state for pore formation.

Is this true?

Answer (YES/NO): YES